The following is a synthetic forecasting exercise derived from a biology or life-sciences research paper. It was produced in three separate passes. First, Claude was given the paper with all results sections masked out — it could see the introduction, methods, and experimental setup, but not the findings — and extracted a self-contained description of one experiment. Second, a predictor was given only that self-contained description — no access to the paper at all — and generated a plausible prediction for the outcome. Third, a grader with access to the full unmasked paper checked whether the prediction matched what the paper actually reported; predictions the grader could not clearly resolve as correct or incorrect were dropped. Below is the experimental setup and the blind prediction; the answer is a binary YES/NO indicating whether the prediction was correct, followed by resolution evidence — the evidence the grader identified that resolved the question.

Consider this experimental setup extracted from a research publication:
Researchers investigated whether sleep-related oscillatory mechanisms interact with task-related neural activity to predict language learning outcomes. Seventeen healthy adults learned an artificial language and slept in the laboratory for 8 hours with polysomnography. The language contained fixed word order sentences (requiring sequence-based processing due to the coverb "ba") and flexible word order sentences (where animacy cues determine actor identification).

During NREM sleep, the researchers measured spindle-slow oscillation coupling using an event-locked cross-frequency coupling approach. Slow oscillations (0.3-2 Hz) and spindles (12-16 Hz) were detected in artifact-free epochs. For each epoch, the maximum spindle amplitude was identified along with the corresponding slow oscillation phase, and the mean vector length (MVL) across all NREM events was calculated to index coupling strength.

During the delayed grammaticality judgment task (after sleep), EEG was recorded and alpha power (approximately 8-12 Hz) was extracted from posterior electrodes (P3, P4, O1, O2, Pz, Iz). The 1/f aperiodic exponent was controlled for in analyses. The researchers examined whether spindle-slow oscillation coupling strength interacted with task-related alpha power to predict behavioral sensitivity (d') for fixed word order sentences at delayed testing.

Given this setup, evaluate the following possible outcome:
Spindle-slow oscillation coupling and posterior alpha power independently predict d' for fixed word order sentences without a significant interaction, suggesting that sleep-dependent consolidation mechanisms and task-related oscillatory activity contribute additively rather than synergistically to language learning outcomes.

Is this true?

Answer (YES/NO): NO